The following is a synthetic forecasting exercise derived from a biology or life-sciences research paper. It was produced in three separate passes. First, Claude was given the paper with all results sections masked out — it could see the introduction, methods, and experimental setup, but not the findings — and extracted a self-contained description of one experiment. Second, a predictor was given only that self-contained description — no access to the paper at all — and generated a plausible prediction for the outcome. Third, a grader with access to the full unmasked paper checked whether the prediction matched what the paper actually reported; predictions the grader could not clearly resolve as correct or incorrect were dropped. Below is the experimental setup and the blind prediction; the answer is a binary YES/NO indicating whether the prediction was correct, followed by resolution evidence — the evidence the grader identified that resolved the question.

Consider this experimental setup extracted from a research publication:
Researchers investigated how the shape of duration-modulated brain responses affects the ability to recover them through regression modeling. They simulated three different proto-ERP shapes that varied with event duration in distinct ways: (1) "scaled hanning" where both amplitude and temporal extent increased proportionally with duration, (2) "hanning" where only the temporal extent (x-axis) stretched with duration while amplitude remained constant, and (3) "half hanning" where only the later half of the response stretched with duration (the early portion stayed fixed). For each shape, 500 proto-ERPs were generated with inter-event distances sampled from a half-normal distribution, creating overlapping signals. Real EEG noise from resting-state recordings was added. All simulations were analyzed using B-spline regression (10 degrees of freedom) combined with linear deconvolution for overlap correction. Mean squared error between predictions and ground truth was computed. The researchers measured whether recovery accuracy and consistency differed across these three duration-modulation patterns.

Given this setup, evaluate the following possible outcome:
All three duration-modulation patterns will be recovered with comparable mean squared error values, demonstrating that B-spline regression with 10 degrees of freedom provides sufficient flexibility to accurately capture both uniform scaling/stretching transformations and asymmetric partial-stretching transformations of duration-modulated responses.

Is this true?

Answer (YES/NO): NO